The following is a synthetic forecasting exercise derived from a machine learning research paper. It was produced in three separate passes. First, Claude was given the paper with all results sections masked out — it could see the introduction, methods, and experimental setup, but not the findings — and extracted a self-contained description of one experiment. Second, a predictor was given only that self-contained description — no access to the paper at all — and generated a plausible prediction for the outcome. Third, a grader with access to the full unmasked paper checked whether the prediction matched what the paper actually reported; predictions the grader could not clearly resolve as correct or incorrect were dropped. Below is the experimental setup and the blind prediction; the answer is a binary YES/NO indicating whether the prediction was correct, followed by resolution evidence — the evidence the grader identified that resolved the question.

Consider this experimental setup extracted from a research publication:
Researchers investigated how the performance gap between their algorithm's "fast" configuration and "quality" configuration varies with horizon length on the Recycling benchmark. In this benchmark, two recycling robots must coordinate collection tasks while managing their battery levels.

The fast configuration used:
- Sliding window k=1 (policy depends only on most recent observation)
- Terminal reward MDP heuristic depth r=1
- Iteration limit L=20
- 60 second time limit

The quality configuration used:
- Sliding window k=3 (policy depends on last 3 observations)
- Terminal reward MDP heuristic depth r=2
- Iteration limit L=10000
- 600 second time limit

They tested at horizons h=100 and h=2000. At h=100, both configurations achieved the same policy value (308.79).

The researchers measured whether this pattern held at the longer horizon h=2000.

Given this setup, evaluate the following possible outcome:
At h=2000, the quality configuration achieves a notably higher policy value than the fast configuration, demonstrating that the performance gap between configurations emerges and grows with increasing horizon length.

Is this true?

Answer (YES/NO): NO